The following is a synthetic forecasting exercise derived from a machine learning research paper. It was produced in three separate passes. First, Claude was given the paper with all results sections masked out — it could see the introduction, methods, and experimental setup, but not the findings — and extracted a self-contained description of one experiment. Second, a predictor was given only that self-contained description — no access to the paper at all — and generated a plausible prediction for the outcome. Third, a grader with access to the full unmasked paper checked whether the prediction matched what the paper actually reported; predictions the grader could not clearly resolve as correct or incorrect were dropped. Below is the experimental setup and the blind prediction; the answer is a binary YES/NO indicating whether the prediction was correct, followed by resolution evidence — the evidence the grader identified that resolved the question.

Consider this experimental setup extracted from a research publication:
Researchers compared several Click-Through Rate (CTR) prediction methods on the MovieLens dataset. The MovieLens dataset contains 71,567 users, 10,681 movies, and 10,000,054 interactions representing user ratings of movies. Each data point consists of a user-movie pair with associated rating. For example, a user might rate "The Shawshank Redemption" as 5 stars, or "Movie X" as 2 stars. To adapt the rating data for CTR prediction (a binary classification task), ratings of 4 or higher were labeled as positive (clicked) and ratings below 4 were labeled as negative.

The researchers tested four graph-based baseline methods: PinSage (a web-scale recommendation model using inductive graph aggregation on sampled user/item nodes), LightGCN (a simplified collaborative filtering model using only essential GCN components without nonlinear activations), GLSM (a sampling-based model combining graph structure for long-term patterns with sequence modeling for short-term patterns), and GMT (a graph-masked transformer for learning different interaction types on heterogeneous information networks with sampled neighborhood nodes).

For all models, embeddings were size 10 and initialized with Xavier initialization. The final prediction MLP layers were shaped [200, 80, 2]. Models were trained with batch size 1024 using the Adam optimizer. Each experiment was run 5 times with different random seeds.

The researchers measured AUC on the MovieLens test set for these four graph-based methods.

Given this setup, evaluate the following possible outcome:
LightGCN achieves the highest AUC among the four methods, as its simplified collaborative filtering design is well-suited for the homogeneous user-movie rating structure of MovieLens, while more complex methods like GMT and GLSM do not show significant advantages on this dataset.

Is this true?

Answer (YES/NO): NO